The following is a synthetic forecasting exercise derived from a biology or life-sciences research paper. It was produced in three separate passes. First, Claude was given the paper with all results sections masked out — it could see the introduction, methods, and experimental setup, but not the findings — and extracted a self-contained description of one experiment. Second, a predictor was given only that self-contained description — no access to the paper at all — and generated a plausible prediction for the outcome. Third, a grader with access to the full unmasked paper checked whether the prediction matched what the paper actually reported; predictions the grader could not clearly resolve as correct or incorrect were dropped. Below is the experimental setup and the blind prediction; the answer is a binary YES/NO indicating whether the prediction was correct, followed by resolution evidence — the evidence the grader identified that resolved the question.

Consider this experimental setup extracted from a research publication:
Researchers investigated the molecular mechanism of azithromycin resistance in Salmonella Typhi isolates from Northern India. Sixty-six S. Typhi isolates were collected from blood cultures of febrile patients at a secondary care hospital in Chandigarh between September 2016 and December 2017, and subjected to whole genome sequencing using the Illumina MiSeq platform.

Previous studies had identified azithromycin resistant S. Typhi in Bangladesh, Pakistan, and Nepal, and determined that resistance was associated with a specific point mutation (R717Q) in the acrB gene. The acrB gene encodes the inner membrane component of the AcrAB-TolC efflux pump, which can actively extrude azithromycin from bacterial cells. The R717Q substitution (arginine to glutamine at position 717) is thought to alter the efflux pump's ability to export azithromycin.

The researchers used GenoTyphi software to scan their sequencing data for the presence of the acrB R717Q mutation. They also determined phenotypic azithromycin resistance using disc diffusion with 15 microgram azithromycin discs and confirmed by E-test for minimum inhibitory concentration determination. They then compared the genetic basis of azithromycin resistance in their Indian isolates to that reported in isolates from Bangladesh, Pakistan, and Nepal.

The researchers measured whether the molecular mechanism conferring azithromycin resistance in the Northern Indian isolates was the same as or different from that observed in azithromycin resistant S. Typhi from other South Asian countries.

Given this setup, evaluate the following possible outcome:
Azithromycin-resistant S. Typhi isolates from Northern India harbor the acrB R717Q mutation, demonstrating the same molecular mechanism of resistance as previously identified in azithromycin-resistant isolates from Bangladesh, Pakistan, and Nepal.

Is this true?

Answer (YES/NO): NO